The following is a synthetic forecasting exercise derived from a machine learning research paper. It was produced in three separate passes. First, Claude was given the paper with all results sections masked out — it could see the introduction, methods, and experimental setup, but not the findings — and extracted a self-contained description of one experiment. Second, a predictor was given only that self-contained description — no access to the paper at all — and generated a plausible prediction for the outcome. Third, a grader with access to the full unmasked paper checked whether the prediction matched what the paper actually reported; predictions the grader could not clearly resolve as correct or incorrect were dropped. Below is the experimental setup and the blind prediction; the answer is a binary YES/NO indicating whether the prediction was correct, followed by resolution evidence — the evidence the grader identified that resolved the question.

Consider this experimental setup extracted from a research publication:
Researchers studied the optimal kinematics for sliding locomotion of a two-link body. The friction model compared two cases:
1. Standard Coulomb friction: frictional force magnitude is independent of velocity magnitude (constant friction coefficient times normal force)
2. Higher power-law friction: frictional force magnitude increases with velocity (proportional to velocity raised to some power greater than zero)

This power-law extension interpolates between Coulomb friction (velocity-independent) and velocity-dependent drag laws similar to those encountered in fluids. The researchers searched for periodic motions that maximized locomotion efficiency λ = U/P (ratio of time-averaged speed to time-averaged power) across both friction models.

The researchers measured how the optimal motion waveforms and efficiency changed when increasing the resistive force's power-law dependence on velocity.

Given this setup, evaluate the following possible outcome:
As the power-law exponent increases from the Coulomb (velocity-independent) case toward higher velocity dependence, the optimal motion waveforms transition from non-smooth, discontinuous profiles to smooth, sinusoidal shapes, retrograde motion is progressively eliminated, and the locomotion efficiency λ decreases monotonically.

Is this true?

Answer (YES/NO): NO